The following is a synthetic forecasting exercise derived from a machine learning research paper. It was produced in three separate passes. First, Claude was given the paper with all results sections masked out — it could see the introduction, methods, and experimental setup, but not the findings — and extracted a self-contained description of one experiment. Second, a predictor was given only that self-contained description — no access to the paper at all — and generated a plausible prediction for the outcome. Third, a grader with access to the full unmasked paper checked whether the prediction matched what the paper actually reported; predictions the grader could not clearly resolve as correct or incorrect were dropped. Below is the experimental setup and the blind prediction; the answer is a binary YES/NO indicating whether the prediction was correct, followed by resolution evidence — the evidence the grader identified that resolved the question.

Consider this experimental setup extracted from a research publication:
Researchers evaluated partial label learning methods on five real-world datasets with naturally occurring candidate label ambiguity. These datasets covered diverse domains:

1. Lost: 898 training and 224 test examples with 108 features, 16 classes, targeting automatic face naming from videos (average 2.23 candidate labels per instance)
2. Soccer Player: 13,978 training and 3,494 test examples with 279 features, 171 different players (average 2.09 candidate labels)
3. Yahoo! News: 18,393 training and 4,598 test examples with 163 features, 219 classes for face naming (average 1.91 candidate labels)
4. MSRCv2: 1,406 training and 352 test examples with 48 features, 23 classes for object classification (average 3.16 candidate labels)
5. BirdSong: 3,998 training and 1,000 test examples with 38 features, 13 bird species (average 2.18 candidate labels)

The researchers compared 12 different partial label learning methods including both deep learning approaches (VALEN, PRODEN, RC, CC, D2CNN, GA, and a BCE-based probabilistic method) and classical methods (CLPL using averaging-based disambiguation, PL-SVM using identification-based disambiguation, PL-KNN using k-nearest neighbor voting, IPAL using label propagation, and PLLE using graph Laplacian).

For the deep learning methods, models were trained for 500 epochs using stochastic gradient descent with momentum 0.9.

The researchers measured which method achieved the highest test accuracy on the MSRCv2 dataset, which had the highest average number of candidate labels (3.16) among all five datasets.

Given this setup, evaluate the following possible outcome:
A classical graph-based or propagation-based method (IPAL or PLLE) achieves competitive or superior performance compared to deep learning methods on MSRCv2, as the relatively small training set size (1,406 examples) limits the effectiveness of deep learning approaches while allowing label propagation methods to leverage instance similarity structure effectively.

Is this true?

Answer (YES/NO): YES